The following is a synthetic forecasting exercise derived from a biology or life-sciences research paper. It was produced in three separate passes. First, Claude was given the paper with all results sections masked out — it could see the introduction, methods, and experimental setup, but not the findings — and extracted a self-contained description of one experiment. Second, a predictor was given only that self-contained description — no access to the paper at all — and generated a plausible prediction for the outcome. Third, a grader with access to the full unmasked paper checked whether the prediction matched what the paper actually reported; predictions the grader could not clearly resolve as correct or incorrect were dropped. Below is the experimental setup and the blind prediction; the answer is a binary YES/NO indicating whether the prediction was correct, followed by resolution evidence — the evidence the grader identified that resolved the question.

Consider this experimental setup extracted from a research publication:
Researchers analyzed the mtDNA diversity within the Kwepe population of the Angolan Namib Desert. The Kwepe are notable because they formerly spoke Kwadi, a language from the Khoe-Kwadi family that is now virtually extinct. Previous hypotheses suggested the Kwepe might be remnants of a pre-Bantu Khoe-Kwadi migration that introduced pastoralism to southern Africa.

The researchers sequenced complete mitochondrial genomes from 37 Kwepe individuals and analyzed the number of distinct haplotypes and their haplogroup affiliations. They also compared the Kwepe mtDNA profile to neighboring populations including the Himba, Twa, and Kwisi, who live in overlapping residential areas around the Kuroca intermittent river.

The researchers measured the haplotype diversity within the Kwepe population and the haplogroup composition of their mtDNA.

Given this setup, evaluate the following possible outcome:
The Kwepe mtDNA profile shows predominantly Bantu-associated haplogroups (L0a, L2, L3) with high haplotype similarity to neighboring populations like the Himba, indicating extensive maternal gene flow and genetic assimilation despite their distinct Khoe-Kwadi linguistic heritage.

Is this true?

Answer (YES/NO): YES